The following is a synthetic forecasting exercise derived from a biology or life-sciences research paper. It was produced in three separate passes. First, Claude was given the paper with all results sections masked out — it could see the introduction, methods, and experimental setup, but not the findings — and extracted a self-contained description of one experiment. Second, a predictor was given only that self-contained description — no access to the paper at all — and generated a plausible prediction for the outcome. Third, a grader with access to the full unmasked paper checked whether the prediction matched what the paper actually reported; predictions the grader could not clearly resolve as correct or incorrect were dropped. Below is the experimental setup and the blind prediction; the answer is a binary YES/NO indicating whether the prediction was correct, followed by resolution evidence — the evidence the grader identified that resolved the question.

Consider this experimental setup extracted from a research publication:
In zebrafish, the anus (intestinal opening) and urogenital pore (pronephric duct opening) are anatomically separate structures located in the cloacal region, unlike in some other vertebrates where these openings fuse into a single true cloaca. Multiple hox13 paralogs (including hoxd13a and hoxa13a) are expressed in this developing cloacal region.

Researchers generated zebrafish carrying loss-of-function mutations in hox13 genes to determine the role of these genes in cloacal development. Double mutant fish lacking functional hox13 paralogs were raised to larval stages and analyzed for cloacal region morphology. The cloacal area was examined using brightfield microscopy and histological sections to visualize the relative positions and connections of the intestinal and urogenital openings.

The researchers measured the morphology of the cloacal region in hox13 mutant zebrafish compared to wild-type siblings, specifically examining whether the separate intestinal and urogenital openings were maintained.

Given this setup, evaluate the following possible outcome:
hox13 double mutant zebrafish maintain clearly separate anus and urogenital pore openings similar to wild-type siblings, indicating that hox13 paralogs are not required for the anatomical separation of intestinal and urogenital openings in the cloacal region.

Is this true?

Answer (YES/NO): NO